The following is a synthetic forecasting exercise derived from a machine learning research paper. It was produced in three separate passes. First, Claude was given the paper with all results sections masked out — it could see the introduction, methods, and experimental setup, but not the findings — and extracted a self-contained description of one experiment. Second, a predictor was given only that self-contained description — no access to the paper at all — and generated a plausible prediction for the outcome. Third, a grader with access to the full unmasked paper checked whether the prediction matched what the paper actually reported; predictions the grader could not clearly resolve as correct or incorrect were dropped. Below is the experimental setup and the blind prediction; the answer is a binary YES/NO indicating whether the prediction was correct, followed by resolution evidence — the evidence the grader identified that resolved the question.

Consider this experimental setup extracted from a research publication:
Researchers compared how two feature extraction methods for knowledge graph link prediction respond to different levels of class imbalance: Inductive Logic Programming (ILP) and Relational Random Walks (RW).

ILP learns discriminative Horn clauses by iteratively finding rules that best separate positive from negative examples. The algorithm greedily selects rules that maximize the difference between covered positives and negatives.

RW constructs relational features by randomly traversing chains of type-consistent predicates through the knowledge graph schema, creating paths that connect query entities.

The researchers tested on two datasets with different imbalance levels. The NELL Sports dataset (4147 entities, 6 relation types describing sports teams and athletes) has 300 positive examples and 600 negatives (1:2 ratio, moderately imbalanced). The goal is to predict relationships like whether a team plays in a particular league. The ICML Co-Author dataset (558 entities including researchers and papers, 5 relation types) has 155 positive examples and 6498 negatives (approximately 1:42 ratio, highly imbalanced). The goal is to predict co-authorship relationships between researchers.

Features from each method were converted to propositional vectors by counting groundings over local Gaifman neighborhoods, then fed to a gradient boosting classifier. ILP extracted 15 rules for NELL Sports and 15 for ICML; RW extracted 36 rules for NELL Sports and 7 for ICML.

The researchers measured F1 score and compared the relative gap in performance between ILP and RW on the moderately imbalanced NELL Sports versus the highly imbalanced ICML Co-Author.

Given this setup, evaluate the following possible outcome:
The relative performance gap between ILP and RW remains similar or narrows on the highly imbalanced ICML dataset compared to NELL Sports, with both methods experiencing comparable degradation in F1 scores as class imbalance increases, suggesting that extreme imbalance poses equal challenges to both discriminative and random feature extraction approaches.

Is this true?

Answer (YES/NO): NO